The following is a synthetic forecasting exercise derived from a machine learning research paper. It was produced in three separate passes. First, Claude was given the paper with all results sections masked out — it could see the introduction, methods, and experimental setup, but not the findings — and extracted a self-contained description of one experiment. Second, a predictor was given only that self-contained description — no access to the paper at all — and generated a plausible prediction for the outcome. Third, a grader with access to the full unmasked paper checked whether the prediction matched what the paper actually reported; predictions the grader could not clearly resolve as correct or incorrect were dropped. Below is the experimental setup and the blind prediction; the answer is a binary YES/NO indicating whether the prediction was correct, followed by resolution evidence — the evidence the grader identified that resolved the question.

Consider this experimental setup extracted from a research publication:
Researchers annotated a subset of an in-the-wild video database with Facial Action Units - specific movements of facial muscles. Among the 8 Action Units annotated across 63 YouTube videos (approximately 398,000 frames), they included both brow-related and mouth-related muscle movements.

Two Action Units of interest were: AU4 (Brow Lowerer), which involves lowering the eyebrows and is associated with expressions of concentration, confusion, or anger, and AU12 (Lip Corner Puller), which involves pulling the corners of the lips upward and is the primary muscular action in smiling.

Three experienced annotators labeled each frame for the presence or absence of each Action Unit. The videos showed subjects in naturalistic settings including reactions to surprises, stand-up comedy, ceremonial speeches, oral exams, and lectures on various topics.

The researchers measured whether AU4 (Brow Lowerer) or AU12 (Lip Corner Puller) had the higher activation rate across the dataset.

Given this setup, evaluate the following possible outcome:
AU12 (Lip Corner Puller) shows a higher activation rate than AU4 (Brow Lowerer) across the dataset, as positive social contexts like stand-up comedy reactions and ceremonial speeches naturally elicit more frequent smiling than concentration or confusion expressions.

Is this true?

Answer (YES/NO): NO